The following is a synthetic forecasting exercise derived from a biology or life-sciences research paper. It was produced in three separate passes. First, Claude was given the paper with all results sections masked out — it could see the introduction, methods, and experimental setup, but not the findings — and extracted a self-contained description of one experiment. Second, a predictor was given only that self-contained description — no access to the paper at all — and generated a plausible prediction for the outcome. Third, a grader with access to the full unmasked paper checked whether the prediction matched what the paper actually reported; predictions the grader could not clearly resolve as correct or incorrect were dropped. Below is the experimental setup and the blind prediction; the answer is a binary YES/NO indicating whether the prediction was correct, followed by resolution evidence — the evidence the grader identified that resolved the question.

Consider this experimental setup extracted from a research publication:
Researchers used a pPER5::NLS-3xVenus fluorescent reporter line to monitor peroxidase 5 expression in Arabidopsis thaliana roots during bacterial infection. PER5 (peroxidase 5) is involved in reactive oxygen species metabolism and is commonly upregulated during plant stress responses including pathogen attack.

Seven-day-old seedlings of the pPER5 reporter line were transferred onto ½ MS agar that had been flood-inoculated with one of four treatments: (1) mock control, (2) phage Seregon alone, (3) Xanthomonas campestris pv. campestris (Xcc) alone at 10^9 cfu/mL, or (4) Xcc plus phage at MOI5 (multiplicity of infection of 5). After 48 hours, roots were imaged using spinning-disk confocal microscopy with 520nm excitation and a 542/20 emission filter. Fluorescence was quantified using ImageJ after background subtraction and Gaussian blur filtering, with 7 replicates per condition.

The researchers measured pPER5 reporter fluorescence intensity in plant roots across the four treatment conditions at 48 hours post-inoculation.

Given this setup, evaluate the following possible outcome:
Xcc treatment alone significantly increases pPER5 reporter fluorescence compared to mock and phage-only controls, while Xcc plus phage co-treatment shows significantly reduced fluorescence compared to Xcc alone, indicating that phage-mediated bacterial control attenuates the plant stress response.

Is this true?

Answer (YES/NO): YES